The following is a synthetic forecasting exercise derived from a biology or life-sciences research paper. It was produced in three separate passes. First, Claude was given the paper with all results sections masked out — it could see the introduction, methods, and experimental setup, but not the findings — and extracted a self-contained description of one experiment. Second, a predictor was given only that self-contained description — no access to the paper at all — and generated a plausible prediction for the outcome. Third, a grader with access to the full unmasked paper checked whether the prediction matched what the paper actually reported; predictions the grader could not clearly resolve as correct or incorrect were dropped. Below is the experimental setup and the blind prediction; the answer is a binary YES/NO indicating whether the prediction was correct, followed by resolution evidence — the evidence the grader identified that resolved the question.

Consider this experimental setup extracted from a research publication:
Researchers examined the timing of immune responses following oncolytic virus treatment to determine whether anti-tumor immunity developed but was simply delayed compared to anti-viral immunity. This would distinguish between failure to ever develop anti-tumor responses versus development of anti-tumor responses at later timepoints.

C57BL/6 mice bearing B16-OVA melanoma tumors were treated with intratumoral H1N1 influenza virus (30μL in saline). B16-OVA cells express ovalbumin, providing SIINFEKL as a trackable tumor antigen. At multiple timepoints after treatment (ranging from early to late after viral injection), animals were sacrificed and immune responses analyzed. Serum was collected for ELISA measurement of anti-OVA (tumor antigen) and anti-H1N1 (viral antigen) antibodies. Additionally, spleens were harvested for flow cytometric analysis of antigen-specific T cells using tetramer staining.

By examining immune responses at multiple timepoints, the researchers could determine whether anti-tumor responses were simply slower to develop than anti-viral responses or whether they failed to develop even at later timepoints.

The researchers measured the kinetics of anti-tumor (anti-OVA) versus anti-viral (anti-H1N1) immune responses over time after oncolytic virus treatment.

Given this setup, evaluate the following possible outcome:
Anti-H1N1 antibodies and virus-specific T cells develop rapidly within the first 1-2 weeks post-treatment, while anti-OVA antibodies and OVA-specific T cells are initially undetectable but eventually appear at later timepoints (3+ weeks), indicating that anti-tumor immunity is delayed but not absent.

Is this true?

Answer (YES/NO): NO